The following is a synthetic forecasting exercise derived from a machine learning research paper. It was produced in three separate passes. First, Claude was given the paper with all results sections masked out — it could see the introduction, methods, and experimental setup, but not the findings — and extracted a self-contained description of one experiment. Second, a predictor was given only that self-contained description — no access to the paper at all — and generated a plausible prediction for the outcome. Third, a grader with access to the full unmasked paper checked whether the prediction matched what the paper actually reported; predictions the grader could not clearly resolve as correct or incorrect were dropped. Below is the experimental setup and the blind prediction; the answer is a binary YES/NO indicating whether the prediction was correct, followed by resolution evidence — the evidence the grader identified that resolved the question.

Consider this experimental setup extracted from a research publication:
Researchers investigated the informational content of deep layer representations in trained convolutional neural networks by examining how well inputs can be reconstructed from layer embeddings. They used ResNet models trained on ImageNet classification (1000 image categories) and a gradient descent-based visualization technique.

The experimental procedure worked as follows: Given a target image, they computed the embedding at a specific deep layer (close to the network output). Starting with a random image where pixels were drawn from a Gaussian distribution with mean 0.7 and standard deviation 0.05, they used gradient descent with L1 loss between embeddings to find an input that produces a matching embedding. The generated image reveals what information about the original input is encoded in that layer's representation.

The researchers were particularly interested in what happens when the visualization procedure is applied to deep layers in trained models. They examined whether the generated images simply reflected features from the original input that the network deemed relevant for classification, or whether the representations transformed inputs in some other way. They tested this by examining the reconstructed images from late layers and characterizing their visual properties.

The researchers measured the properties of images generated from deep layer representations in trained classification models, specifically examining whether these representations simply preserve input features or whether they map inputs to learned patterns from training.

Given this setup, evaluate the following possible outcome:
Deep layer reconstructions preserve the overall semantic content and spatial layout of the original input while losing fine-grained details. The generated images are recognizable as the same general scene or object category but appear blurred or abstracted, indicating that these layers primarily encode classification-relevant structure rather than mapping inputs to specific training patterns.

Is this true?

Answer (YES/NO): NO